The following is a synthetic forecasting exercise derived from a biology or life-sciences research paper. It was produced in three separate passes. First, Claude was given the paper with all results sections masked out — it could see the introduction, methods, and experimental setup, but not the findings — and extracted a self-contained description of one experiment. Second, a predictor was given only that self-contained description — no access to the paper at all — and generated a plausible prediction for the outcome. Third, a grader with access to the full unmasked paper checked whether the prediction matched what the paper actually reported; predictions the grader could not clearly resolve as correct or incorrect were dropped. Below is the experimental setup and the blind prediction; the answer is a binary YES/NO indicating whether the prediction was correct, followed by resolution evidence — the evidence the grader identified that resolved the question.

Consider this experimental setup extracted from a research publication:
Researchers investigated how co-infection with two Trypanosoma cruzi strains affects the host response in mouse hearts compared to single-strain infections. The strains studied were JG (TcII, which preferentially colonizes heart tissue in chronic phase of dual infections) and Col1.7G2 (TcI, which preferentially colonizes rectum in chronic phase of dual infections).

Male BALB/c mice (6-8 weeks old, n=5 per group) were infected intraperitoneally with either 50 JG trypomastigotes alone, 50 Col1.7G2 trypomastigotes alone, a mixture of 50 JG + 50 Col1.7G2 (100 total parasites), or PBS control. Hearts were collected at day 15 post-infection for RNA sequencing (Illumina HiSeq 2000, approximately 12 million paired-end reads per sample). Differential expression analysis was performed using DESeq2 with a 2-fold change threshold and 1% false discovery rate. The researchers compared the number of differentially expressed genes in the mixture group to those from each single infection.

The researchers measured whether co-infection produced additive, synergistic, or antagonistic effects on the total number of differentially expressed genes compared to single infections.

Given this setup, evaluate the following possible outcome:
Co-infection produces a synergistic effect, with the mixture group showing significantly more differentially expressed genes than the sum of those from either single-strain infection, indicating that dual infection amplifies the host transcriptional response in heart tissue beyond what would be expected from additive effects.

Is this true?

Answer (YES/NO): NO